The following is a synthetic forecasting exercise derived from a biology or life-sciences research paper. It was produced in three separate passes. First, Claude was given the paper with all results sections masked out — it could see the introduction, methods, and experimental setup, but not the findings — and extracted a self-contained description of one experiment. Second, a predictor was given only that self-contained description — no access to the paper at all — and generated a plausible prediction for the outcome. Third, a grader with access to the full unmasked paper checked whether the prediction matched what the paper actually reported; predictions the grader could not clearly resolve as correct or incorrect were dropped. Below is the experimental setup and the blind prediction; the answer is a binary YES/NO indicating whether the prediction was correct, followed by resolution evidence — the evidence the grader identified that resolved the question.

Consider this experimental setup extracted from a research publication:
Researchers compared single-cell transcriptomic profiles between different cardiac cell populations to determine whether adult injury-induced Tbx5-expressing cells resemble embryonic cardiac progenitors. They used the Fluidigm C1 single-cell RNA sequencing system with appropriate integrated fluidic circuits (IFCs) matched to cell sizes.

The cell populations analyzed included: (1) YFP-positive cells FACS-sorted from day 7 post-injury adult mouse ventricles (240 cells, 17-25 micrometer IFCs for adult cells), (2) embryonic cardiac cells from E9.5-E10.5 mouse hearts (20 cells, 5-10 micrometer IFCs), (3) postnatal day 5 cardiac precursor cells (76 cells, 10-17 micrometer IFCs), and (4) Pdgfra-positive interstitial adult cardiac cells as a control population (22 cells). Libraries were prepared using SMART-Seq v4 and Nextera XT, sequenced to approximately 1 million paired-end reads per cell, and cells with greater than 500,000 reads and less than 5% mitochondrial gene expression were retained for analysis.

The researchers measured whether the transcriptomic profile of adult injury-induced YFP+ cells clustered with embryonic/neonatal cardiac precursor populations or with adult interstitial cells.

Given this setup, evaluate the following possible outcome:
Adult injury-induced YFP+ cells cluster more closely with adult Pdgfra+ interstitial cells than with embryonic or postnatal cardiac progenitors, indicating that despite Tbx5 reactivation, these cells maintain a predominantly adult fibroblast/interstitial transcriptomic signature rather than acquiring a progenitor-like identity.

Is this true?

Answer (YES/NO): NO